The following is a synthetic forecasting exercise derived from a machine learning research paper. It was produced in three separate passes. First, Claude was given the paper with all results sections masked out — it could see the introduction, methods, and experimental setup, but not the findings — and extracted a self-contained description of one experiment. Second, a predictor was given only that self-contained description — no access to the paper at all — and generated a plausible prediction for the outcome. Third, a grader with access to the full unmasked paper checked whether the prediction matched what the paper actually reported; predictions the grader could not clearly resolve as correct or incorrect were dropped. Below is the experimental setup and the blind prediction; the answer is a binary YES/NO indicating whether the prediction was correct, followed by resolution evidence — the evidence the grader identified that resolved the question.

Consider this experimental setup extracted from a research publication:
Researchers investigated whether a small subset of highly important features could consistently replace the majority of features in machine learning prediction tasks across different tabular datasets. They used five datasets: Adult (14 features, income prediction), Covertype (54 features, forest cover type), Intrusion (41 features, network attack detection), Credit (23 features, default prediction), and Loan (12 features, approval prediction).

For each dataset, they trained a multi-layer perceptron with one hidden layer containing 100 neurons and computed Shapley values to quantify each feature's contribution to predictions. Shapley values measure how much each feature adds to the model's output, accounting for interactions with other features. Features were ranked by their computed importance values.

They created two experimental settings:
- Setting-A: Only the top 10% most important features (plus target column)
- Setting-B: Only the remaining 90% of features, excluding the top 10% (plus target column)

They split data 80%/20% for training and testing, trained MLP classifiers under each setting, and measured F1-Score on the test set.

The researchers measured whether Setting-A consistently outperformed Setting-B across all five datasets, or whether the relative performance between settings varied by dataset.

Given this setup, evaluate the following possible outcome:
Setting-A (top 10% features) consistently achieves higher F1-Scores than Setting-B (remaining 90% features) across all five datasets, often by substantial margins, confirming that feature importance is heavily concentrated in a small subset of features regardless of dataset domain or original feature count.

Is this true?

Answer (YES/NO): NO